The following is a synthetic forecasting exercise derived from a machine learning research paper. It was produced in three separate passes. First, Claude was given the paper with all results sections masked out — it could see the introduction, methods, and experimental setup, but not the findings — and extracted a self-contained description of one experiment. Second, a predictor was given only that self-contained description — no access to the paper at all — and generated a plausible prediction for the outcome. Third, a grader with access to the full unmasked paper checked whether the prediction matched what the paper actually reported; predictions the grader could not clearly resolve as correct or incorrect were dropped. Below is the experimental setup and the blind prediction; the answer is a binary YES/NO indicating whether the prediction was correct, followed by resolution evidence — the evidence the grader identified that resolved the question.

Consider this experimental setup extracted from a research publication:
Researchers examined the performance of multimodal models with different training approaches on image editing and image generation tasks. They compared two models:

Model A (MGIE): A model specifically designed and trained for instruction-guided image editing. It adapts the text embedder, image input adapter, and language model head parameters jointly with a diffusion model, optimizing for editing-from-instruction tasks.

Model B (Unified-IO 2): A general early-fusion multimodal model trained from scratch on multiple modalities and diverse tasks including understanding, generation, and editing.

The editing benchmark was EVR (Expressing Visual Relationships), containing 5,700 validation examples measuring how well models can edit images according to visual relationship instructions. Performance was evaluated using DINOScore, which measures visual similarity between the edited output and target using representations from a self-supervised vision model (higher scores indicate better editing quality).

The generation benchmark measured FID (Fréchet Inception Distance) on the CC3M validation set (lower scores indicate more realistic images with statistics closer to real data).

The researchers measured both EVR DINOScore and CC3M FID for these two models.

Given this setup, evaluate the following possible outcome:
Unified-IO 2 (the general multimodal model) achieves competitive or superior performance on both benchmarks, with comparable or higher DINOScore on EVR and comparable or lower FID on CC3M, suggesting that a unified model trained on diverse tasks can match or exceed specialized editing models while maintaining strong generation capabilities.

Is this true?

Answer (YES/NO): NO